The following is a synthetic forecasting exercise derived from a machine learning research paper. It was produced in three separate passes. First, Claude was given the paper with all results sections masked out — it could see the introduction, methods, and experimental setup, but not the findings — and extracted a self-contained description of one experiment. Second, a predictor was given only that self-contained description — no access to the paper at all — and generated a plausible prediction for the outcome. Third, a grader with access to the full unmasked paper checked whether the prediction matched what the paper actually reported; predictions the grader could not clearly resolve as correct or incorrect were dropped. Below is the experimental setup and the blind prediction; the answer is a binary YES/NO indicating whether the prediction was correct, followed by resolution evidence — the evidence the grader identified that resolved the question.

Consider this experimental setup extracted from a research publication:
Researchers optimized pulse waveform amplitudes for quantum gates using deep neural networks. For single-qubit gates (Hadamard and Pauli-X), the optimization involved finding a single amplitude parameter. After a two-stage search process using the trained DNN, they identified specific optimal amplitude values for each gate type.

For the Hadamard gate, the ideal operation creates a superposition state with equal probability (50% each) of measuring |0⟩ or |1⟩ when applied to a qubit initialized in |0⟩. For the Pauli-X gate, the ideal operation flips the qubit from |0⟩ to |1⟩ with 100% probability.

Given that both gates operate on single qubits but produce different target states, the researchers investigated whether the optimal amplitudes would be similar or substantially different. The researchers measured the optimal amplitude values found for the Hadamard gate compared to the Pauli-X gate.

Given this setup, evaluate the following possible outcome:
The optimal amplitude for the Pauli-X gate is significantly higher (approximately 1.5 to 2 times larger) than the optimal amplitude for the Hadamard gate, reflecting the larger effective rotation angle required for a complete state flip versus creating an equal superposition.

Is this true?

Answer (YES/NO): NO